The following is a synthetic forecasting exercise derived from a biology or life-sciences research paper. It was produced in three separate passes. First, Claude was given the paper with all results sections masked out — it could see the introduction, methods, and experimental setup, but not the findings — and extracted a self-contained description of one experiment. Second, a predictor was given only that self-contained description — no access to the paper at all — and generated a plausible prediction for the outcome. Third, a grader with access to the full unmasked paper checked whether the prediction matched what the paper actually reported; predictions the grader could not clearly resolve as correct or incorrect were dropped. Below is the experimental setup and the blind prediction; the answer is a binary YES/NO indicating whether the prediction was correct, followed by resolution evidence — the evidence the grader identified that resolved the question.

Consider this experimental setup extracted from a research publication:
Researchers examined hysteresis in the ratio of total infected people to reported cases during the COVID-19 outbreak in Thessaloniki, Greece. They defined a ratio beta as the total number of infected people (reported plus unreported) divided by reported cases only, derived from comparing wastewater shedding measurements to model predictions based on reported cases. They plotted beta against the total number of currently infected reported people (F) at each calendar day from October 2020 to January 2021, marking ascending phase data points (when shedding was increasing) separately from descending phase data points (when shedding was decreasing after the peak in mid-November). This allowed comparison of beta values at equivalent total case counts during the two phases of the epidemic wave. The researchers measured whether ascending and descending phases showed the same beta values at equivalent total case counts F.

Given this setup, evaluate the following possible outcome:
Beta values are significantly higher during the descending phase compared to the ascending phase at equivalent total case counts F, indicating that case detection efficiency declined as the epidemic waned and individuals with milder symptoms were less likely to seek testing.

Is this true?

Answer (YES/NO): NO